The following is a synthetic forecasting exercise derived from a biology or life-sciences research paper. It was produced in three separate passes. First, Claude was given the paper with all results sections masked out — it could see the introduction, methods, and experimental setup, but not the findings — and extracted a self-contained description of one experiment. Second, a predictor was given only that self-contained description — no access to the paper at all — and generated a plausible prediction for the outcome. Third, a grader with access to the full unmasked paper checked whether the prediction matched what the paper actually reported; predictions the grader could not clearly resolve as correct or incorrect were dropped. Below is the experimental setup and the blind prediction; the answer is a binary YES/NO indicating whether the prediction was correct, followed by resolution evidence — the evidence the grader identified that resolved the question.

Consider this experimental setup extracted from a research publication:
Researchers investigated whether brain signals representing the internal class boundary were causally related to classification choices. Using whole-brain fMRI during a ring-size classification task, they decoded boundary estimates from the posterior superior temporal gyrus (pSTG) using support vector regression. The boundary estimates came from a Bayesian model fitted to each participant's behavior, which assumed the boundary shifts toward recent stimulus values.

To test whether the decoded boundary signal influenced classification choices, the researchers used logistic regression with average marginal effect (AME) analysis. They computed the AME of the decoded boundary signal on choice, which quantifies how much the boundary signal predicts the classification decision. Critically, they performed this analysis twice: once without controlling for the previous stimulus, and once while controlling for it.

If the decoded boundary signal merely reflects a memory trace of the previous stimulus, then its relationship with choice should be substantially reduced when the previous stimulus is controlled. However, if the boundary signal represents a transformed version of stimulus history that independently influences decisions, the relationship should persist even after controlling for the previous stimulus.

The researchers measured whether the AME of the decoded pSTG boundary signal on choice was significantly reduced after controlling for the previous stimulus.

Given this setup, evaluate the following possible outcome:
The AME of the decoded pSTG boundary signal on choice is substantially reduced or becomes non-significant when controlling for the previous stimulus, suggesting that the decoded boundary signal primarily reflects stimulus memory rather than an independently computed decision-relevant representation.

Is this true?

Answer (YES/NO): NO